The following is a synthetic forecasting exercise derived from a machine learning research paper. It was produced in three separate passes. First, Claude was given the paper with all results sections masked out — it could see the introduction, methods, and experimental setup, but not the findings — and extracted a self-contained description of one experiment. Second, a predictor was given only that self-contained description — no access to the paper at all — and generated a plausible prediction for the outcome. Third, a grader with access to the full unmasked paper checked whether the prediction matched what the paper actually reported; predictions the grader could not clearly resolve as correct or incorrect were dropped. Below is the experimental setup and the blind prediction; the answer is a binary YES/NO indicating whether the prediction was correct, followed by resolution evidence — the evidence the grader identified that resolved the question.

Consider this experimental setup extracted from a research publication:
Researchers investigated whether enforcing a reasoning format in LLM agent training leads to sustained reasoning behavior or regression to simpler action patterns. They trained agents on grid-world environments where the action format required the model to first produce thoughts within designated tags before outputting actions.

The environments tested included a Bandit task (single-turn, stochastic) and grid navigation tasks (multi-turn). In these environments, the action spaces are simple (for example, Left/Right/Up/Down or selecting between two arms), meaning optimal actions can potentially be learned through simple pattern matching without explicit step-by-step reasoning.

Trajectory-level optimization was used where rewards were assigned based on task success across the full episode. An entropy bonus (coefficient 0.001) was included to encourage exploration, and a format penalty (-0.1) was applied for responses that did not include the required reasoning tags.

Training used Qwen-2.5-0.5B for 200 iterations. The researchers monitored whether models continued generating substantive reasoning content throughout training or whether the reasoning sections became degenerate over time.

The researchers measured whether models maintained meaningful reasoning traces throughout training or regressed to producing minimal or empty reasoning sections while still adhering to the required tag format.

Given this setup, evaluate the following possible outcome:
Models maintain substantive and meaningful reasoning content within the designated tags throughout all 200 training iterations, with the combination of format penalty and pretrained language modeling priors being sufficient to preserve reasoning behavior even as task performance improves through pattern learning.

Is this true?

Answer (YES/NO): NO